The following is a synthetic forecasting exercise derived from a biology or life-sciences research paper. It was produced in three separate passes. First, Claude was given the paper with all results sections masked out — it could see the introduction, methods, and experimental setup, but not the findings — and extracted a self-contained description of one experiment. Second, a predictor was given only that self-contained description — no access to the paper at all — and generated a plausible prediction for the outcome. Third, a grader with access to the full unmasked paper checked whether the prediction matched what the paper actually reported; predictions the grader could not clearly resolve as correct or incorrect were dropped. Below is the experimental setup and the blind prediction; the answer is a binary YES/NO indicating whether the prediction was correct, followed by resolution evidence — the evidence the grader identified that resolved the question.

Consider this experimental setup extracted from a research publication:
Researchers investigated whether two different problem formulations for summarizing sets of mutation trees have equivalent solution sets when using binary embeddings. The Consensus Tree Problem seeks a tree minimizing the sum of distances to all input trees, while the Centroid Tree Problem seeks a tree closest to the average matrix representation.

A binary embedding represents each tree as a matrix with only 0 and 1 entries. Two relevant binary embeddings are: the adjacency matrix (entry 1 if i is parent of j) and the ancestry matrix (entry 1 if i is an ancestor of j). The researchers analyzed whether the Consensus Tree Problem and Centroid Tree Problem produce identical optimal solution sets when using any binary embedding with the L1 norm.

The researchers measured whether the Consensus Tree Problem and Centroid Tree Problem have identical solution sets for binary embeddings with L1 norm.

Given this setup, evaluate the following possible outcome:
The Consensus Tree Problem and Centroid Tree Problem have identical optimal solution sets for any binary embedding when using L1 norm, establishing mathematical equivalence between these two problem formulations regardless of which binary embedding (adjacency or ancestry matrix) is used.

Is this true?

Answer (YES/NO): YES